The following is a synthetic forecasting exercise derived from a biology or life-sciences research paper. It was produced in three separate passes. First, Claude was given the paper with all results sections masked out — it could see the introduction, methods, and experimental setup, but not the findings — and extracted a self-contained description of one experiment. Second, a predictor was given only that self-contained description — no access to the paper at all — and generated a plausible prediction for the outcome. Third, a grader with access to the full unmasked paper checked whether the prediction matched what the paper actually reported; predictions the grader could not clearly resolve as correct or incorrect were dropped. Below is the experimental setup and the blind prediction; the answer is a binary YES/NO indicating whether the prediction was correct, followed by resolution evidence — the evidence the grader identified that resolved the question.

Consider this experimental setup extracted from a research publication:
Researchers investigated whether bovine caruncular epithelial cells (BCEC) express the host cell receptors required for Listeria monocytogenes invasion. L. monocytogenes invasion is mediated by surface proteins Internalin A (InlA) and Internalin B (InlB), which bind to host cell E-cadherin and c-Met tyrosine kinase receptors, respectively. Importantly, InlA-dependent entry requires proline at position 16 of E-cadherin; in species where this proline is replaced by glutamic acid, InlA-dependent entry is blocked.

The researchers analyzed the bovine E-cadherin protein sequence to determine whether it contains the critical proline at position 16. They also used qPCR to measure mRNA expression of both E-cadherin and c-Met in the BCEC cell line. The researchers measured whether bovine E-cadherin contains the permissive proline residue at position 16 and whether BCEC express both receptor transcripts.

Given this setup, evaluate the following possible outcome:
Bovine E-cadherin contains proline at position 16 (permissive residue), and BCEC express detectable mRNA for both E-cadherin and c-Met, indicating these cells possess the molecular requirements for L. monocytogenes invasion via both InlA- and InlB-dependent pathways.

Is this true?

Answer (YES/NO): YES